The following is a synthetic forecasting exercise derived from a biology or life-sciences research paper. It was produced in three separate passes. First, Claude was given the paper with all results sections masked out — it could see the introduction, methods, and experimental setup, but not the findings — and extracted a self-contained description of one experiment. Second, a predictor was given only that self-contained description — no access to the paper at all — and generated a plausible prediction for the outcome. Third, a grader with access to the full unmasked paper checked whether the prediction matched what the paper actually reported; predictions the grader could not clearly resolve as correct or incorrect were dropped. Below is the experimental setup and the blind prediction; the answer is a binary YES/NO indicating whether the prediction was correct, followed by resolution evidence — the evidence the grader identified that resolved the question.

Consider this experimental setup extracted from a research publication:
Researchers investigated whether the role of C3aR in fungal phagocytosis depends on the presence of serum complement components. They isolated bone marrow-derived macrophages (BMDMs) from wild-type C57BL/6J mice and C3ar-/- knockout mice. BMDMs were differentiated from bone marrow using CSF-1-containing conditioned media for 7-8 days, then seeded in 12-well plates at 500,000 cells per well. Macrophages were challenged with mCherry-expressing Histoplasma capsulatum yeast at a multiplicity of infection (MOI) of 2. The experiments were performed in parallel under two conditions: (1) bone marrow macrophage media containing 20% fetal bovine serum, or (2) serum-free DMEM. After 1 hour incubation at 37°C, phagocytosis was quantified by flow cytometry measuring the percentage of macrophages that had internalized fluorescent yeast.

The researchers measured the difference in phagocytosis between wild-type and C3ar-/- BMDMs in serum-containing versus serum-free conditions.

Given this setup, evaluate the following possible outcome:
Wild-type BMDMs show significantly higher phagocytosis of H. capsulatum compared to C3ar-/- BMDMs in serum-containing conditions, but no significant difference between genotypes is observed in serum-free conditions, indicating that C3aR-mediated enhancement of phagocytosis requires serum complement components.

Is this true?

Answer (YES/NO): YES